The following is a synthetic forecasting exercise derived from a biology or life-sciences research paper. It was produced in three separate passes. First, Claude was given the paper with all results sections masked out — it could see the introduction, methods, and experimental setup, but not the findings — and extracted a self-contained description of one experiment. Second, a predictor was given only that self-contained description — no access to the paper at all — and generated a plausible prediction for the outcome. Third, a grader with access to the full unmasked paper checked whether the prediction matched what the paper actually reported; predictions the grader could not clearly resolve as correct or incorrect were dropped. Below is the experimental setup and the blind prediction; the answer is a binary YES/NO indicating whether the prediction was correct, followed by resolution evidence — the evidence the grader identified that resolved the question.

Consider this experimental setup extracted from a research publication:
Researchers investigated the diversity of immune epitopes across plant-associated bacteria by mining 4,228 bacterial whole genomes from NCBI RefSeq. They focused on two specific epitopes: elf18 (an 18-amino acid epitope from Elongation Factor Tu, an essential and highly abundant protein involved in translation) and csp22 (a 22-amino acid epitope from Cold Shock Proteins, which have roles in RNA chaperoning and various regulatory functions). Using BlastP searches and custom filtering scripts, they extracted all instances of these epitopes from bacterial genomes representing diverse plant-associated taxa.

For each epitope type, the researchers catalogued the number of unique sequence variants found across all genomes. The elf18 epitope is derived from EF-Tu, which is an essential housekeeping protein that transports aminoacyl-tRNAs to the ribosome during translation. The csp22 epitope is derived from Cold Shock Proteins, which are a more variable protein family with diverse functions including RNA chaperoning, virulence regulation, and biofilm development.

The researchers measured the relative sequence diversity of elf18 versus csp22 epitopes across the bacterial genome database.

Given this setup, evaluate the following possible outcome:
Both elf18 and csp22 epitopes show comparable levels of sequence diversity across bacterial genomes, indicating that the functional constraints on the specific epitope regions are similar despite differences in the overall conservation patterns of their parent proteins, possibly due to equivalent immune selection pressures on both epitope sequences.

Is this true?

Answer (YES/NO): NO